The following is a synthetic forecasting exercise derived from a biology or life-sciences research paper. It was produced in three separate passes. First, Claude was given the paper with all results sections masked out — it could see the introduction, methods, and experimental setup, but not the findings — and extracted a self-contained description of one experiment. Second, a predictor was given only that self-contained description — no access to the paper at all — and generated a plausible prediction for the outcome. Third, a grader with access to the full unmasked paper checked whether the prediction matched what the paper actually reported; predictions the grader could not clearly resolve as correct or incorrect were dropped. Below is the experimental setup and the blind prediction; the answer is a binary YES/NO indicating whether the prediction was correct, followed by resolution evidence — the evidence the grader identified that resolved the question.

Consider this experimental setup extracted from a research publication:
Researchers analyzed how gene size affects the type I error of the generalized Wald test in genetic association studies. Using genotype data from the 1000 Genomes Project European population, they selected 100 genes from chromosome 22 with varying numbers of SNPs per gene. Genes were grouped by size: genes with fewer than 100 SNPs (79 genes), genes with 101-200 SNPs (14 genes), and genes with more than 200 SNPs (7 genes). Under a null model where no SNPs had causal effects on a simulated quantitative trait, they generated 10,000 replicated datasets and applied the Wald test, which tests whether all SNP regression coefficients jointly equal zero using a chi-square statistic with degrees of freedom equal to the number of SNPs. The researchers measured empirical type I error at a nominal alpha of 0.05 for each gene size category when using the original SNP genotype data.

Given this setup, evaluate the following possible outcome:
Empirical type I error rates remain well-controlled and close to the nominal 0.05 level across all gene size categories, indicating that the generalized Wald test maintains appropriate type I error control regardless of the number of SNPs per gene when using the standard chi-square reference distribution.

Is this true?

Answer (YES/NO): NO